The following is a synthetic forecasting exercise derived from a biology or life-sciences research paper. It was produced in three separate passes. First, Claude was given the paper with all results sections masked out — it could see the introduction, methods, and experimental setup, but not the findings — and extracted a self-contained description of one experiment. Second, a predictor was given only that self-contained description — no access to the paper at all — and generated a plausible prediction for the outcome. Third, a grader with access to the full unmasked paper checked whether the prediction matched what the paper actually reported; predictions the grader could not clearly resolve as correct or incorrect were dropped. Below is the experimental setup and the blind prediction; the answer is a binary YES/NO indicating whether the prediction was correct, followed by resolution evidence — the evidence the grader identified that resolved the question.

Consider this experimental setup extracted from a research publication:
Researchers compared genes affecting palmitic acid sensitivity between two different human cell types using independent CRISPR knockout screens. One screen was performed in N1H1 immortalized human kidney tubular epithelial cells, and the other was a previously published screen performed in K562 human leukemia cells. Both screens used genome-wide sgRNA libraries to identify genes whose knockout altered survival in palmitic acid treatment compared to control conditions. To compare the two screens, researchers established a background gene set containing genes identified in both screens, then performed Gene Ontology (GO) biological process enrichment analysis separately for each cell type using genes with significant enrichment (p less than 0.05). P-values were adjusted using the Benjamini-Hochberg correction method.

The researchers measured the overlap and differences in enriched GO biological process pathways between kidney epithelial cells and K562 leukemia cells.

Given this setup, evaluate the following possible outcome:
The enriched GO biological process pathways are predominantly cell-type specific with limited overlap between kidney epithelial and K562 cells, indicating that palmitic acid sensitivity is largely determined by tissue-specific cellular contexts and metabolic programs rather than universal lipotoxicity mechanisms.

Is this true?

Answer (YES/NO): NO